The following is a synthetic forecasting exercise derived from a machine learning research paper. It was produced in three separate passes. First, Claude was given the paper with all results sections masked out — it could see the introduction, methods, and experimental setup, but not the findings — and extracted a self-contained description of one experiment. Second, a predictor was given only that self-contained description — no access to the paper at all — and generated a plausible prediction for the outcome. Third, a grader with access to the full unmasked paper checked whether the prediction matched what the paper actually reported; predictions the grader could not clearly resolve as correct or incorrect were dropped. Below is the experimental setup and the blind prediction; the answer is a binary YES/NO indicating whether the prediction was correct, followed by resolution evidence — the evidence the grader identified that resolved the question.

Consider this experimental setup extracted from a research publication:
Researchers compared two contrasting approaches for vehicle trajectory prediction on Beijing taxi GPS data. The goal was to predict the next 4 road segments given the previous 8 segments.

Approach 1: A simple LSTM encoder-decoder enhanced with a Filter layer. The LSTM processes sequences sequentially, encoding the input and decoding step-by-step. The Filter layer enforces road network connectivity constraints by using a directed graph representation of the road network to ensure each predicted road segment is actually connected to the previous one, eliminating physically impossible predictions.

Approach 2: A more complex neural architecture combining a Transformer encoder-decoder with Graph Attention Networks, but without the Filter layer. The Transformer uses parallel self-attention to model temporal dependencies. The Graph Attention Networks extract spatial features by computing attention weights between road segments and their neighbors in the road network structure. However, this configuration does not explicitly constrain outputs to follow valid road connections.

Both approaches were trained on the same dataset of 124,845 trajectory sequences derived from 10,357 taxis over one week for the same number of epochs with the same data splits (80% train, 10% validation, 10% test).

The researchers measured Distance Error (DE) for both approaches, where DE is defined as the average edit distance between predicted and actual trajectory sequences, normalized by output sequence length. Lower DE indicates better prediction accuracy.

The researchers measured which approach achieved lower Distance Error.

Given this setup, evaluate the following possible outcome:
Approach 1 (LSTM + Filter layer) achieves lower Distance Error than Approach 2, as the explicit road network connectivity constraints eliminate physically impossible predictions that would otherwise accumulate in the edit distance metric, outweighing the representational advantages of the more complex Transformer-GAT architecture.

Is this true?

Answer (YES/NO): NO